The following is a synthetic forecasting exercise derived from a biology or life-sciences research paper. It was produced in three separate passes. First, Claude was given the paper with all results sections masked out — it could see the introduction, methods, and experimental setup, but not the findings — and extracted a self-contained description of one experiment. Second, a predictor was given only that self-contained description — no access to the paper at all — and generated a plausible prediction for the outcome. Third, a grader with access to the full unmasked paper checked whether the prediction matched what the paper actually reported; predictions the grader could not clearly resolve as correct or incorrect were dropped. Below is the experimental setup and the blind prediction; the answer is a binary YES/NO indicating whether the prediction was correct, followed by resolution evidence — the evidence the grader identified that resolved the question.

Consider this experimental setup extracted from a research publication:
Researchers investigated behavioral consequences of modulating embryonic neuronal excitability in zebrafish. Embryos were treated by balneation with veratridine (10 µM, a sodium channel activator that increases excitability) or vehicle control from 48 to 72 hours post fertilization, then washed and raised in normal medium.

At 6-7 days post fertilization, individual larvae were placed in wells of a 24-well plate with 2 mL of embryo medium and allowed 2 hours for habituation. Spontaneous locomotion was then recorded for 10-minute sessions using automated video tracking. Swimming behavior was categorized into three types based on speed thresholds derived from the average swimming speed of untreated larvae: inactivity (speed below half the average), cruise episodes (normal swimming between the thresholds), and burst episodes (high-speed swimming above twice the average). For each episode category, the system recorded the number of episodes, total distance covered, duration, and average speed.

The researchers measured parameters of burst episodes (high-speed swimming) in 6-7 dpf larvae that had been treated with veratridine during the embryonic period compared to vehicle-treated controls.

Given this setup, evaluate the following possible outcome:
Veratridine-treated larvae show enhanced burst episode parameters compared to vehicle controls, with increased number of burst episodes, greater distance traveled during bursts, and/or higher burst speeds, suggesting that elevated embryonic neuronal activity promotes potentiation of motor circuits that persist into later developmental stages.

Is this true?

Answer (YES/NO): YES